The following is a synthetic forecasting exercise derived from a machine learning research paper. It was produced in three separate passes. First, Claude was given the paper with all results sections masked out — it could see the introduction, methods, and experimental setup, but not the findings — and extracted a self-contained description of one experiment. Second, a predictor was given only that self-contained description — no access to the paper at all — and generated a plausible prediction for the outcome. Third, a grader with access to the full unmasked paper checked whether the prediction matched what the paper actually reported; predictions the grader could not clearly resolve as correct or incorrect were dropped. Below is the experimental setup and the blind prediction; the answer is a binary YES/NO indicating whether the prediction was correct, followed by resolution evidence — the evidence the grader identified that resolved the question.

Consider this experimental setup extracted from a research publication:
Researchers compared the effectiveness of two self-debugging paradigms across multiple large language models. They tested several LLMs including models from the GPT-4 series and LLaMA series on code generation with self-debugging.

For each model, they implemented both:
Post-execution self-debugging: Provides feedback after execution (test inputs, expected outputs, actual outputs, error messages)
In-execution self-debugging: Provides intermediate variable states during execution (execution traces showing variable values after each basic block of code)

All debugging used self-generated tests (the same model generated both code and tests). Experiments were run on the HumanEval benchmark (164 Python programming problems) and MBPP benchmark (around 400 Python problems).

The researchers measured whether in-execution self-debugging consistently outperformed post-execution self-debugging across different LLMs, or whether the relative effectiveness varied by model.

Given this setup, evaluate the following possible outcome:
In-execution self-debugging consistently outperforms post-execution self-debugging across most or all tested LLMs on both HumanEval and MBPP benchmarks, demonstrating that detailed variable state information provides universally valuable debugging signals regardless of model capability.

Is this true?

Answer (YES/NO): YES